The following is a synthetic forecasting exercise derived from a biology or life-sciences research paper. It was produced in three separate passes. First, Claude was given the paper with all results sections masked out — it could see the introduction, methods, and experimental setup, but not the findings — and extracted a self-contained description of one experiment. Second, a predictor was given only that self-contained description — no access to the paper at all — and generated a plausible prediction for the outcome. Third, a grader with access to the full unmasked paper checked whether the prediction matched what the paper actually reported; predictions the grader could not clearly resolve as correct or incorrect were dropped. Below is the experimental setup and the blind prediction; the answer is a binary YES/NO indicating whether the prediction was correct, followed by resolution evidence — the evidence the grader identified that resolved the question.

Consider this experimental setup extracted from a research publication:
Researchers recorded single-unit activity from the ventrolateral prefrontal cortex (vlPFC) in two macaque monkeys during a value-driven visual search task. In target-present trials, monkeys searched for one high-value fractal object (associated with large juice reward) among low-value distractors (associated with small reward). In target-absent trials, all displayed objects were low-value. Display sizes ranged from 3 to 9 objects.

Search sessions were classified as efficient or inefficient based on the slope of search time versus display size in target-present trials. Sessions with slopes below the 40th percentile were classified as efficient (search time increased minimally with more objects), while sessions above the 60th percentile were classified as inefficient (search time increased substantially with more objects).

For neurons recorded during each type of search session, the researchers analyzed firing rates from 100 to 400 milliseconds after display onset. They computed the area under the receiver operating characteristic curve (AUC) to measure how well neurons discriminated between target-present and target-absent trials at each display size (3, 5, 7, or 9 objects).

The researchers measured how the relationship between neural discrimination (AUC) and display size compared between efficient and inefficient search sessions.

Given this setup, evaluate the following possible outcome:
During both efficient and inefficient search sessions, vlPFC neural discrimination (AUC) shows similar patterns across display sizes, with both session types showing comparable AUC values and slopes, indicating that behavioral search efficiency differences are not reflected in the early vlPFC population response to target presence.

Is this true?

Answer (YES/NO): NO